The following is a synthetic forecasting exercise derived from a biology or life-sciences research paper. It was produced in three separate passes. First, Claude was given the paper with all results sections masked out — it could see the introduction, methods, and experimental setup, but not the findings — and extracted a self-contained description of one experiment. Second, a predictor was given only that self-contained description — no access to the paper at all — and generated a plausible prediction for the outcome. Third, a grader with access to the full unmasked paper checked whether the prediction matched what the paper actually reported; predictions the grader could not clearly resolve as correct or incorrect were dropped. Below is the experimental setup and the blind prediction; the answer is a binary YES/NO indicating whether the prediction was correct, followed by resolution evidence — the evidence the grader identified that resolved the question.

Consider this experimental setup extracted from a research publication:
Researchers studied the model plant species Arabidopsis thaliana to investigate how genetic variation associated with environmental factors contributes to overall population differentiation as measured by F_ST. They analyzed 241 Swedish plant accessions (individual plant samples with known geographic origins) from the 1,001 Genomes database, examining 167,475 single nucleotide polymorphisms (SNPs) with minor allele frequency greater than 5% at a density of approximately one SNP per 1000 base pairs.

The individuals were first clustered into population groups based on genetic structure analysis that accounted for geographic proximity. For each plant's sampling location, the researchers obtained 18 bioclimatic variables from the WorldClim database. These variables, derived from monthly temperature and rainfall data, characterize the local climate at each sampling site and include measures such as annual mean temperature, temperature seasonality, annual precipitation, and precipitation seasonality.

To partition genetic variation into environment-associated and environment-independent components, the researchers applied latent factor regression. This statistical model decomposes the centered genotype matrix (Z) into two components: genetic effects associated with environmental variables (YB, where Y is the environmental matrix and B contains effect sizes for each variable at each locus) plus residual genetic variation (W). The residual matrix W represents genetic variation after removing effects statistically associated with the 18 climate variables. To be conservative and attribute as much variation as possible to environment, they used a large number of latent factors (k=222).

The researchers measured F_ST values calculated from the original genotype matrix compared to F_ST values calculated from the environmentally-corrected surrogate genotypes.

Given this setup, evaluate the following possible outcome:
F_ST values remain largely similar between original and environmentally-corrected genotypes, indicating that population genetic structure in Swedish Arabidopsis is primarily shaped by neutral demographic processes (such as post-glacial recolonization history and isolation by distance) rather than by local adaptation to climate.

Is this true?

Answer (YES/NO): NO